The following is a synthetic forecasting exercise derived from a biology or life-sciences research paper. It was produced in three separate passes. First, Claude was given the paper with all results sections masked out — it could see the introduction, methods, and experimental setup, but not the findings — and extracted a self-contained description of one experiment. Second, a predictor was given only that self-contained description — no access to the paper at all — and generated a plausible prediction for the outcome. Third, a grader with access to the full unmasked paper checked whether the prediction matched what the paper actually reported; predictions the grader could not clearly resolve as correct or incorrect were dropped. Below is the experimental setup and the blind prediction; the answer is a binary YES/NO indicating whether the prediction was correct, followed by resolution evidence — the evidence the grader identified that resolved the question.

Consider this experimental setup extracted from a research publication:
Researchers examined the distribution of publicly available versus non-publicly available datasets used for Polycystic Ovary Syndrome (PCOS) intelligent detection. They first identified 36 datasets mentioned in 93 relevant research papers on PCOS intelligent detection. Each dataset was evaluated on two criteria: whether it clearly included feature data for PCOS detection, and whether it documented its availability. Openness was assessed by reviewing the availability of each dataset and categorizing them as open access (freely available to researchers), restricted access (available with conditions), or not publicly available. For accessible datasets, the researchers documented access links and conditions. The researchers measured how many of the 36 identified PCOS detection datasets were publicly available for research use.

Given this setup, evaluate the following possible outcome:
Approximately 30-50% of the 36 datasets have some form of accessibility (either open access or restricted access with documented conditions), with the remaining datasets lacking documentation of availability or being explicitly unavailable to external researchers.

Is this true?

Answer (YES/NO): YES